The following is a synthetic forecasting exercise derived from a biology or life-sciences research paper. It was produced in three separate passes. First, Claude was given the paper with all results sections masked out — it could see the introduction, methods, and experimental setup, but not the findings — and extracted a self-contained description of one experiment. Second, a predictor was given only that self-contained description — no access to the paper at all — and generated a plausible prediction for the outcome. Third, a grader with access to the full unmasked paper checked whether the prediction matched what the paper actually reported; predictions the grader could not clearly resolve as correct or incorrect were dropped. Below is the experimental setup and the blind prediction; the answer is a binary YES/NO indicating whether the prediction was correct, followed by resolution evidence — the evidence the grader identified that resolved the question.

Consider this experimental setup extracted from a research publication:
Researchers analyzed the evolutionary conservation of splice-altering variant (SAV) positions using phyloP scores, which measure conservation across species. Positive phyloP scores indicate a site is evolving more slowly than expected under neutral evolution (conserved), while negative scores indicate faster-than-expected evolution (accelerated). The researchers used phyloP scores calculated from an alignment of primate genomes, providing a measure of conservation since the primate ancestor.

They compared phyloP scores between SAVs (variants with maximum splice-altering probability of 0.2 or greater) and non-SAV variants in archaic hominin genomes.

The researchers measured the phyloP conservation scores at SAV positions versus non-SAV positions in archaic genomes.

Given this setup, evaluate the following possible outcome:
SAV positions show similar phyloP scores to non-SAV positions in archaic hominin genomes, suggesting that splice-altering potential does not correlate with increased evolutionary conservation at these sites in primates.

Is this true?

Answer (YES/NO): NO